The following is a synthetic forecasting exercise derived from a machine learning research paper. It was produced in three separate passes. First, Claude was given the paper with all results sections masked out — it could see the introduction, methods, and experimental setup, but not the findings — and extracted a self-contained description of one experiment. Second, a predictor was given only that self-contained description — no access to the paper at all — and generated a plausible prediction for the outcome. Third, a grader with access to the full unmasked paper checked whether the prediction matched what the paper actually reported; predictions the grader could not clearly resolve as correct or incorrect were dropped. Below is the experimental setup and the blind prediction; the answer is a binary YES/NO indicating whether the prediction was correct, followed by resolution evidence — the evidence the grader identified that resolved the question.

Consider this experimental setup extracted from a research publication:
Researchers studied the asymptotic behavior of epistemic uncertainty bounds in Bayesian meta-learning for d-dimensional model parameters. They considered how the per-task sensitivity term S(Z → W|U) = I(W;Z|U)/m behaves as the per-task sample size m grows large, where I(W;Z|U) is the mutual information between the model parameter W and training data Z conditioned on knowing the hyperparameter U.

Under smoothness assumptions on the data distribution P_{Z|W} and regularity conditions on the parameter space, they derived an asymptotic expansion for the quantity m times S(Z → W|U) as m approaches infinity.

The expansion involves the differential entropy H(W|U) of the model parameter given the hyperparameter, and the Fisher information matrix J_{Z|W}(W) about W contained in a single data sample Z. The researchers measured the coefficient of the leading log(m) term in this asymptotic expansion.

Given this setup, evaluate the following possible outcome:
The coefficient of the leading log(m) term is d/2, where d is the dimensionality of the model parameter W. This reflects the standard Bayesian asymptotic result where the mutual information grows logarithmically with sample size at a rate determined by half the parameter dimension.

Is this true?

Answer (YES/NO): YES